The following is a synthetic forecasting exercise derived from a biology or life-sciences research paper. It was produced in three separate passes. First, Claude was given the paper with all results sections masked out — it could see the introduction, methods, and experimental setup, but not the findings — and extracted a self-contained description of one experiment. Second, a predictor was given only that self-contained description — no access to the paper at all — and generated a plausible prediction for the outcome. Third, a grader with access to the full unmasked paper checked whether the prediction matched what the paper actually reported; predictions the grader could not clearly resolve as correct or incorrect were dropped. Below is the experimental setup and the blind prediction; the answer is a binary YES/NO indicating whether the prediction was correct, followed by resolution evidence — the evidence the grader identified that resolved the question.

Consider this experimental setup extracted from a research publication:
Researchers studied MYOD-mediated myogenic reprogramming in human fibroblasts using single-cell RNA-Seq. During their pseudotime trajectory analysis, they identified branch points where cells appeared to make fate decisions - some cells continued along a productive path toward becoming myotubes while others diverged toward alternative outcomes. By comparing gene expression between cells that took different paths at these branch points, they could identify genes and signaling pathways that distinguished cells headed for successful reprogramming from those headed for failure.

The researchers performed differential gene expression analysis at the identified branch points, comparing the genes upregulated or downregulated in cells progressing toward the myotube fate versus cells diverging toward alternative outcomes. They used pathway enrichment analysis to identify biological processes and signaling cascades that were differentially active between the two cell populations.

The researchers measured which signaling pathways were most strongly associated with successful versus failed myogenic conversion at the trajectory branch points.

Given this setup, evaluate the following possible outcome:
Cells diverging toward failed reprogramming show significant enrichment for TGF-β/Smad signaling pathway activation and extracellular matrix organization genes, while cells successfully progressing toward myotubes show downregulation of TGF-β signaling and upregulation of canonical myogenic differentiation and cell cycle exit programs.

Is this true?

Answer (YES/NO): NO